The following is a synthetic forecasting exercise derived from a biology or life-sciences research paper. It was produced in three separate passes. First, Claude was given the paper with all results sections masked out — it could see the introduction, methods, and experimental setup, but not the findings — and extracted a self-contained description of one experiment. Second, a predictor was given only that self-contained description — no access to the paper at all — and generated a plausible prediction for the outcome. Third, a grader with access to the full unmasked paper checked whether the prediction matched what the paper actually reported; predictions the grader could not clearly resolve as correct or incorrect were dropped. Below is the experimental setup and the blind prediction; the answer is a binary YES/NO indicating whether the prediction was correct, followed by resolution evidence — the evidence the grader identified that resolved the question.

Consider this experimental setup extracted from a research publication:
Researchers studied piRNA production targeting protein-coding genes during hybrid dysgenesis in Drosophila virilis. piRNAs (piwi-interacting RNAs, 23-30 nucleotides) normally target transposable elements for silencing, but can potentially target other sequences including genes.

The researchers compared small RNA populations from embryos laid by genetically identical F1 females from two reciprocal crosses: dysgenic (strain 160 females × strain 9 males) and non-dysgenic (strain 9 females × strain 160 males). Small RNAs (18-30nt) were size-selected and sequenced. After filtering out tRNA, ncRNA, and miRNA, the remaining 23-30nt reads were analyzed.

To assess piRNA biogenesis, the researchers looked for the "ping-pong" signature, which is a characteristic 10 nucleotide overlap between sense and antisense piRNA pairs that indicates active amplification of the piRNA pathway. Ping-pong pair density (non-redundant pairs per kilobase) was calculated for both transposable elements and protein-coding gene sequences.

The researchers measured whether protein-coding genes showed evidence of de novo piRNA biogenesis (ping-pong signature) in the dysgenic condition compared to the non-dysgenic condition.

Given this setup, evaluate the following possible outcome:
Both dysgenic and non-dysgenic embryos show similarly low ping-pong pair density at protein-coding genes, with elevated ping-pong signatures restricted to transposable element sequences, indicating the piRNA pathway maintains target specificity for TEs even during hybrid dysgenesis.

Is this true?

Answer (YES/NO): NO